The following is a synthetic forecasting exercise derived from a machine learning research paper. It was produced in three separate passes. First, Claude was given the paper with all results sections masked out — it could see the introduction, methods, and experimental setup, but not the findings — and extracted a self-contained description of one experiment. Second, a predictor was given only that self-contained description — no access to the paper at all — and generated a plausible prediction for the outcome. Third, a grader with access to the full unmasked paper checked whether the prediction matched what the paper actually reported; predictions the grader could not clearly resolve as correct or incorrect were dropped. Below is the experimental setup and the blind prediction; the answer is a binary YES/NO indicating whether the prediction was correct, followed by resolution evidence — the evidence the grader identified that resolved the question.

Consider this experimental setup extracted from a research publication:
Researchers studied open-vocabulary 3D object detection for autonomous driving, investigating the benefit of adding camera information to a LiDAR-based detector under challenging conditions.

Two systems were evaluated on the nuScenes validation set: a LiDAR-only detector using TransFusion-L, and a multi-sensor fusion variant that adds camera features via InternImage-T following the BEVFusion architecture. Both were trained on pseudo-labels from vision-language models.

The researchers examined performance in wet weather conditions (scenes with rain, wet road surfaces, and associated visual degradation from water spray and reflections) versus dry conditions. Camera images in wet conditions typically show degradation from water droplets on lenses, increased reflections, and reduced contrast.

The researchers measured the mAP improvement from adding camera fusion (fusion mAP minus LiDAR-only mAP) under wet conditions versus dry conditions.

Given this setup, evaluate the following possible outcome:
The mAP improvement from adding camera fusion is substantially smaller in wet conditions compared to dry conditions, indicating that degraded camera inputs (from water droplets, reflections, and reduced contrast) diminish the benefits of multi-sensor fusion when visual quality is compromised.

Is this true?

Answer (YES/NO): NO